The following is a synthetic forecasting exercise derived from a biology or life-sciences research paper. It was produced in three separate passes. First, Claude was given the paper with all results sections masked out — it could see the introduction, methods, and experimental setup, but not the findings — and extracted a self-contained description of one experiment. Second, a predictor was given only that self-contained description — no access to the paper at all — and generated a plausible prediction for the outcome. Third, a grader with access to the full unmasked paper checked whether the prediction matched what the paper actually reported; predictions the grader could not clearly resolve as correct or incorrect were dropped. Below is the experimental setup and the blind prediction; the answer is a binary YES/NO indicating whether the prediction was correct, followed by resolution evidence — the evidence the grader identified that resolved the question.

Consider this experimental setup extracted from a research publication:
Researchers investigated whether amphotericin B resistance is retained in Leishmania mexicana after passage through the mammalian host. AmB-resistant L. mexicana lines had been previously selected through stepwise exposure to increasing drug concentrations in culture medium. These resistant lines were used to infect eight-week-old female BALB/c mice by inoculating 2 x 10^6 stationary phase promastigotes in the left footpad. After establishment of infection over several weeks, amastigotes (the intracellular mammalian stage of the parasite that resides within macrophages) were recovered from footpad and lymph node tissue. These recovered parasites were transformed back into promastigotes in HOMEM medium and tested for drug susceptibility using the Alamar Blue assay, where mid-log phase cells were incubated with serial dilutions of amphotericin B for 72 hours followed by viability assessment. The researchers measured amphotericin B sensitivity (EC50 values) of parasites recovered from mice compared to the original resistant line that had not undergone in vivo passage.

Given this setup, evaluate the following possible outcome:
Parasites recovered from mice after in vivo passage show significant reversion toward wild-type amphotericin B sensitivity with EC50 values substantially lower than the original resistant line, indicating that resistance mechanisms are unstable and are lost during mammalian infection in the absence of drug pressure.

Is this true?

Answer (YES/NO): NO